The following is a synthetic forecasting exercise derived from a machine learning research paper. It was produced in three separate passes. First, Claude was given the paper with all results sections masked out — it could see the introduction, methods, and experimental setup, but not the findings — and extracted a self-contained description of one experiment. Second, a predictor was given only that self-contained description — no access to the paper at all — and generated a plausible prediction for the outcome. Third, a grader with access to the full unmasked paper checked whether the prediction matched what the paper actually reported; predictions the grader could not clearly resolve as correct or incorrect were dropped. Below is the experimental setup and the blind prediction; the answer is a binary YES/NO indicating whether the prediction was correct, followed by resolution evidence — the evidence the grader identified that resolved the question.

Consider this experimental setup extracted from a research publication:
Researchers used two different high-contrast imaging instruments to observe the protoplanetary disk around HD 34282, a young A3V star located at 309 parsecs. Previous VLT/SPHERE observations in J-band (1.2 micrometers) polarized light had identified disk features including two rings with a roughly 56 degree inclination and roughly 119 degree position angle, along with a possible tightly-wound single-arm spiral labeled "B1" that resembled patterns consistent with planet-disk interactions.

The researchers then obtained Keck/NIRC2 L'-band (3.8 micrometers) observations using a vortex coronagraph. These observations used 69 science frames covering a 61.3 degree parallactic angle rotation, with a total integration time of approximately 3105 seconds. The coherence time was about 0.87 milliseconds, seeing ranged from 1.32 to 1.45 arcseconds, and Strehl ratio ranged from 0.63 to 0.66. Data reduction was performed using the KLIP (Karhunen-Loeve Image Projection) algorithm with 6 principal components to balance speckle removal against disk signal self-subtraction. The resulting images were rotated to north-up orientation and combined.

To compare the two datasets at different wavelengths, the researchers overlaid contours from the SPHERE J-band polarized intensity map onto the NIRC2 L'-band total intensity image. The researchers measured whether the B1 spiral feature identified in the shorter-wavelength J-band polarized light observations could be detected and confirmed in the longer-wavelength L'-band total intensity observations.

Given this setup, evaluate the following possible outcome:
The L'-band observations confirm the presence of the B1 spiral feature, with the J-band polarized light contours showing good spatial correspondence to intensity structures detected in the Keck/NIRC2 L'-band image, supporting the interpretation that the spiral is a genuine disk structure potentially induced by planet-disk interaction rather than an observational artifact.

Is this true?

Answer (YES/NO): YES